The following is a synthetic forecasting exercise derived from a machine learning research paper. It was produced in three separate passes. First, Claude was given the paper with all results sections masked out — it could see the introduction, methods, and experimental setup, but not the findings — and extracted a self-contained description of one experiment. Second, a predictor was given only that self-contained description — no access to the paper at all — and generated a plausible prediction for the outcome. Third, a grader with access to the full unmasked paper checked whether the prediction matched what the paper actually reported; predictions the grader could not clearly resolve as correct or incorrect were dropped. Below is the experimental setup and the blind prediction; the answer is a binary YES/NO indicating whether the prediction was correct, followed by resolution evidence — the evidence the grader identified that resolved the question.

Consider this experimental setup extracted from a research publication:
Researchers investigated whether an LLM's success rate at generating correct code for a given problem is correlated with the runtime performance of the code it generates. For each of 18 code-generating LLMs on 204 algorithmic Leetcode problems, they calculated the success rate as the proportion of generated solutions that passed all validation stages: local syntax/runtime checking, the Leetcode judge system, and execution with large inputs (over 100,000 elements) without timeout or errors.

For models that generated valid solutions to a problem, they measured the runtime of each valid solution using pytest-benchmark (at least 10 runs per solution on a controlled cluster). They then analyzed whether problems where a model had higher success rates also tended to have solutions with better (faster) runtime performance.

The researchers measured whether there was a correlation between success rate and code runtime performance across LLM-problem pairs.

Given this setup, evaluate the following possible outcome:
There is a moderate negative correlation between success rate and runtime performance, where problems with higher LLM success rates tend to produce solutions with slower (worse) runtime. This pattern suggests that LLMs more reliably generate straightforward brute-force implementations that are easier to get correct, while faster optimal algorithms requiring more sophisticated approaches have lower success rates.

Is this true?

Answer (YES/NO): NO